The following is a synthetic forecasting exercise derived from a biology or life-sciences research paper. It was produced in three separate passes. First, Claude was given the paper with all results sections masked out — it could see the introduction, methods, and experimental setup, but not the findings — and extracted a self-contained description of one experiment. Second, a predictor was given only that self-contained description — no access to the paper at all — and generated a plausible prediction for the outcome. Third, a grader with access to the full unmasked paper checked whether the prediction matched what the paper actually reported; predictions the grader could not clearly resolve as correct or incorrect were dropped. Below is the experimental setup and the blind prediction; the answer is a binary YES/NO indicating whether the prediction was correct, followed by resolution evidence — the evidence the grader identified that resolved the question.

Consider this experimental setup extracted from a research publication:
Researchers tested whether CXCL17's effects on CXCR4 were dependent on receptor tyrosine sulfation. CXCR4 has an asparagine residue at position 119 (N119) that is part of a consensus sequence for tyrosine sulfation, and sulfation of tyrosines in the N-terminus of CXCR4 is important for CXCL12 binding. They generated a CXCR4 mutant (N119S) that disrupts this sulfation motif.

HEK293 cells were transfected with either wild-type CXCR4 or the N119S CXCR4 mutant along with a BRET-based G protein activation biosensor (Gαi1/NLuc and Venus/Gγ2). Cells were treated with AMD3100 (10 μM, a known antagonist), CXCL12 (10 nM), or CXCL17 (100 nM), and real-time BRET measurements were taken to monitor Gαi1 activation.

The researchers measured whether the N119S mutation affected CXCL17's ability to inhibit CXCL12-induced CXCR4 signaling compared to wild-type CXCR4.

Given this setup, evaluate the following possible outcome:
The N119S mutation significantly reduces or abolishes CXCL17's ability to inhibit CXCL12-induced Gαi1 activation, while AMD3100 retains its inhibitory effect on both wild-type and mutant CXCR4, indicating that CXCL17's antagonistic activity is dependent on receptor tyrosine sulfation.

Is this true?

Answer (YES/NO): NO